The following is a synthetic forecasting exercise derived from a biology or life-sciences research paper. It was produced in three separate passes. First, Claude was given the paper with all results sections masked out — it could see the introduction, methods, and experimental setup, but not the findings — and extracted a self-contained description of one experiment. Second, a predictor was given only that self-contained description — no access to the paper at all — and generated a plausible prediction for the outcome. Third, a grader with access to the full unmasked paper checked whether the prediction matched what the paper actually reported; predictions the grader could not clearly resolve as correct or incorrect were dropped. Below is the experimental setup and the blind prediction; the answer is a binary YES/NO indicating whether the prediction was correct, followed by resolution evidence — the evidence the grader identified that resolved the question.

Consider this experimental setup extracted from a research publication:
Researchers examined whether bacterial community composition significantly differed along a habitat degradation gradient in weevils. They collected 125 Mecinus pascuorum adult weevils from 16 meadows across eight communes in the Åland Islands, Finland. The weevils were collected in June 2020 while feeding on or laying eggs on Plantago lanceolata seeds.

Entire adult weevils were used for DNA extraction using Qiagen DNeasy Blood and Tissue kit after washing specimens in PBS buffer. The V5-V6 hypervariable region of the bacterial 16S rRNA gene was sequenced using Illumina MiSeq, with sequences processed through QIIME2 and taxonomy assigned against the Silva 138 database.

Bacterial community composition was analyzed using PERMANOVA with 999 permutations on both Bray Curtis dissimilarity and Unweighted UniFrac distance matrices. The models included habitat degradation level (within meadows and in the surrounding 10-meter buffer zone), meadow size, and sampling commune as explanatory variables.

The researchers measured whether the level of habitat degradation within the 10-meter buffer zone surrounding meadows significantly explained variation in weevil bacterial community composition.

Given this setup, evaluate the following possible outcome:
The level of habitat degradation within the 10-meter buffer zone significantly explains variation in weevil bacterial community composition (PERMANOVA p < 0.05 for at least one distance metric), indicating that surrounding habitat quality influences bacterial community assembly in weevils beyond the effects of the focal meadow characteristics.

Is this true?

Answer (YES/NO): YES